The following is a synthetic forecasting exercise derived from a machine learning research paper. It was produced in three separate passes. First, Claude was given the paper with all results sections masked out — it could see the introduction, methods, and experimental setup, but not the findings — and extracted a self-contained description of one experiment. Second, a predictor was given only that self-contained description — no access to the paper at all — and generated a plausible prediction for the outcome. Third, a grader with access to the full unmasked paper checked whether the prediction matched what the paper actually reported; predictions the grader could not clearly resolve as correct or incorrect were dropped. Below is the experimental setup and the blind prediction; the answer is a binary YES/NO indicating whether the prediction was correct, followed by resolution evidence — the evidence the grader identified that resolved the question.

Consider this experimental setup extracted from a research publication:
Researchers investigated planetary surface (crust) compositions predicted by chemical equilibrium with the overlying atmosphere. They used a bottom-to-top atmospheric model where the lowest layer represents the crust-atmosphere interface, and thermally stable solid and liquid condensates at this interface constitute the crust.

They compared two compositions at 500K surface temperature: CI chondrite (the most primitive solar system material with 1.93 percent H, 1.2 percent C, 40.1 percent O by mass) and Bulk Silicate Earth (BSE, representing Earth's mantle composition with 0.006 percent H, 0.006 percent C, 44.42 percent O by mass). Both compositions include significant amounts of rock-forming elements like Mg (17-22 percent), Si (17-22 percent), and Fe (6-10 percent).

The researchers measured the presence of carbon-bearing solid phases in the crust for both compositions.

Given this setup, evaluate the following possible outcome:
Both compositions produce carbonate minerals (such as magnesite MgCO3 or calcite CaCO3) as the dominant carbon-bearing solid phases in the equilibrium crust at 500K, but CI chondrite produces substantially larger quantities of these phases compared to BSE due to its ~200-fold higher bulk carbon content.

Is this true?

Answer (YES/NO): NO